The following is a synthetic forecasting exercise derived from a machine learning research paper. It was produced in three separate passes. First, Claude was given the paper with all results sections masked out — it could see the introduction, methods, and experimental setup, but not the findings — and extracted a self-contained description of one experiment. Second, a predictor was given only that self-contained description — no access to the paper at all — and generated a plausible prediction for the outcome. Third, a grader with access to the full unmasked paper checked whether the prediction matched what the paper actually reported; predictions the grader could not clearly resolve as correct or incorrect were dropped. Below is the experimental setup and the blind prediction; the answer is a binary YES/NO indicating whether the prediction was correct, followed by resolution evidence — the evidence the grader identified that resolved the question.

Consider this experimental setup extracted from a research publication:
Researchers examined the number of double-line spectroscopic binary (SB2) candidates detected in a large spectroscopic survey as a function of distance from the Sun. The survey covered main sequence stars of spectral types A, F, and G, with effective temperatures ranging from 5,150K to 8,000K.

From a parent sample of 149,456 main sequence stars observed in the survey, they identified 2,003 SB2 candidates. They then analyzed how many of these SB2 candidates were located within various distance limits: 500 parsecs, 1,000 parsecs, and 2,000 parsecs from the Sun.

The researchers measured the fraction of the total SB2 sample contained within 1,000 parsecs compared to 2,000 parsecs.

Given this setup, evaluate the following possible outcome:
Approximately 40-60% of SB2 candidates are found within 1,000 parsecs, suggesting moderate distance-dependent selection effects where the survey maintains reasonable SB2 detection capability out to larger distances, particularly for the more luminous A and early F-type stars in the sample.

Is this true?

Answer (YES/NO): NO